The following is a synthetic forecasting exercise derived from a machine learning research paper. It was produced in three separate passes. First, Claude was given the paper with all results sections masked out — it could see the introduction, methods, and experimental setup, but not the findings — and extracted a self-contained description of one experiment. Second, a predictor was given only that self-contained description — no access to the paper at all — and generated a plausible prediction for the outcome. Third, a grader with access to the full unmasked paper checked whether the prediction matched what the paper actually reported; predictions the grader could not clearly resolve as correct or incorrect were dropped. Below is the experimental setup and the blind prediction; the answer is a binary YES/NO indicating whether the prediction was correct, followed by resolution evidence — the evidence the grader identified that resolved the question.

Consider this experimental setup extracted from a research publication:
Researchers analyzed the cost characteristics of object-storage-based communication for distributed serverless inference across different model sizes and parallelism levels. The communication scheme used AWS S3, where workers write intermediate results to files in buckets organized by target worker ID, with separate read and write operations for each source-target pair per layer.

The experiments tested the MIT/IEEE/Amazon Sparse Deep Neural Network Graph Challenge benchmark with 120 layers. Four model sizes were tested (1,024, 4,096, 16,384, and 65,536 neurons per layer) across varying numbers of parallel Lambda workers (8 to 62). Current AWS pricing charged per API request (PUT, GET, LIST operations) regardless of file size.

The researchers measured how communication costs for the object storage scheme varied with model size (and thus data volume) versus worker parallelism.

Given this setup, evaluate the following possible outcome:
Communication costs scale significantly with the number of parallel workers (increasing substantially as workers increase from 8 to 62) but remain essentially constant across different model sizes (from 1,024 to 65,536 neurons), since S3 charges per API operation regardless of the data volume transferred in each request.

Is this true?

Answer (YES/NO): YES